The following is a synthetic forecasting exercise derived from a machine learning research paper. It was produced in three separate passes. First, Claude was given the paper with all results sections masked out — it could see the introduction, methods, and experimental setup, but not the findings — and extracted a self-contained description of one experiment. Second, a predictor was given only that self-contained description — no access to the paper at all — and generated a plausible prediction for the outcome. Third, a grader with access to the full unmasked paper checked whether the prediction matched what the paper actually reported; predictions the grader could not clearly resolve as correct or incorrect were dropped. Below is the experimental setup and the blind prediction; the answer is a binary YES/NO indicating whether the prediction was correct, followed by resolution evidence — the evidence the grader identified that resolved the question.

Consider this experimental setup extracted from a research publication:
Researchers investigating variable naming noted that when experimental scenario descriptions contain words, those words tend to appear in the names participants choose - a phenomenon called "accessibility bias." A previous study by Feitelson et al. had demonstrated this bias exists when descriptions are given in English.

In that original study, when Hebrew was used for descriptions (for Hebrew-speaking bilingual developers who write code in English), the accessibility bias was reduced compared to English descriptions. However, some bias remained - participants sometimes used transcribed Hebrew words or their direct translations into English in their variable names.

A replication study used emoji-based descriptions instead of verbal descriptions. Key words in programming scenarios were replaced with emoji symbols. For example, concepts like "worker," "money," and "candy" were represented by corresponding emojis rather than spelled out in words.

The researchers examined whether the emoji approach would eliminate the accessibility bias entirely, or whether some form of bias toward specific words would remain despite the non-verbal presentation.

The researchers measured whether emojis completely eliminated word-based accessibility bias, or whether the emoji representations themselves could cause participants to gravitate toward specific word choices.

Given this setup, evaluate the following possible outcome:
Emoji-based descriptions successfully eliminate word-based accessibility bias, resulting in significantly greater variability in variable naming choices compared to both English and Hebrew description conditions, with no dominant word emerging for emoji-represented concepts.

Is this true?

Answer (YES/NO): NO